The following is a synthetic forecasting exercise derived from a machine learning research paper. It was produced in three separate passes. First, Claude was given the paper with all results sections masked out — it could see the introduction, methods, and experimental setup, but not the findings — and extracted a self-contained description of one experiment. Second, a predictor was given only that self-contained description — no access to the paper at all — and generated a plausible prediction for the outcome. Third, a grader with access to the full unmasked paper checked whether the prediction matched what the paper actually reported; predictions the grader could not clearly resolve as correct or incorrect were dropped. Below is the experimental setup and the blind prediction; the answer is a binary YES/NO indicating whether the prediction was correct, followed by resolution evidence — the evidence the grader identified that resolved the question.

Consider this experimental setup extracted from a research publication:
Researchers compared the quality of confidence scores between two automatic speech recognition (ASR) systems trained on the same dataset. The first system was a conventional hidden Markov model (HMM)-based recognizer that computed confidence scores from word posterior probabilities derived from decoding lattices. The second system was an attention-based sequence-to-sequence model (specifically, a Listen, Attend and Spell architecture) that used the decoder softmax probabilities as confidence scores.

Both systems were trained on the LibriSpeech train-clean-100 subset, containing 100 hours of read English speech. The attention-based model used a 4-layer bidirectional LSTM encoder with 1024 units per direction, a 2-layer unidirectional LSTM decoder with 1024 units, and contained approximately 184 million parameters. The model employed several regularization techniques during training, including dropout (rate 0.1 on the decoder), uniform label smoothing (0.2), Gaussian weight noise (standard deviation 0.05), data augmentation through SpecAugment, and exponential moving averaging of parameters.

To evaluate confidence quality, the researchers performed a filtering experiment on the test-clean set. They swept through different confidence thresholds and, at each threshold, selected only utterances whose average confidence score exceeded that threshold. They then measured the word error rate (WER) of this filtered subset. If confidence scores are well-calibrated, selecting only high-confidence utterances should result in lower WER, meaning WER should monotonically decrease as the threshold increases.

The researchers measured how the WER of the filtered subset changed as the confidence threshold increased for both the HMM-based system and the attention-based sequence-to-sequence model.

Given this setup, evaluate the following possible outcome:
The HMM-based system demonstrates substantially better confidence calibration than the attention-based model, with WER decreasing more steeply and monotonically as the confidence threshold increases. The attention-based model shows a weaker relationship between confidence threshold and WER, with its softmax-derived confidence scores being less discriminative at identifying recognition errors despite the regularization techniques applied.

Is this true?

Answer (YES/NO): NO